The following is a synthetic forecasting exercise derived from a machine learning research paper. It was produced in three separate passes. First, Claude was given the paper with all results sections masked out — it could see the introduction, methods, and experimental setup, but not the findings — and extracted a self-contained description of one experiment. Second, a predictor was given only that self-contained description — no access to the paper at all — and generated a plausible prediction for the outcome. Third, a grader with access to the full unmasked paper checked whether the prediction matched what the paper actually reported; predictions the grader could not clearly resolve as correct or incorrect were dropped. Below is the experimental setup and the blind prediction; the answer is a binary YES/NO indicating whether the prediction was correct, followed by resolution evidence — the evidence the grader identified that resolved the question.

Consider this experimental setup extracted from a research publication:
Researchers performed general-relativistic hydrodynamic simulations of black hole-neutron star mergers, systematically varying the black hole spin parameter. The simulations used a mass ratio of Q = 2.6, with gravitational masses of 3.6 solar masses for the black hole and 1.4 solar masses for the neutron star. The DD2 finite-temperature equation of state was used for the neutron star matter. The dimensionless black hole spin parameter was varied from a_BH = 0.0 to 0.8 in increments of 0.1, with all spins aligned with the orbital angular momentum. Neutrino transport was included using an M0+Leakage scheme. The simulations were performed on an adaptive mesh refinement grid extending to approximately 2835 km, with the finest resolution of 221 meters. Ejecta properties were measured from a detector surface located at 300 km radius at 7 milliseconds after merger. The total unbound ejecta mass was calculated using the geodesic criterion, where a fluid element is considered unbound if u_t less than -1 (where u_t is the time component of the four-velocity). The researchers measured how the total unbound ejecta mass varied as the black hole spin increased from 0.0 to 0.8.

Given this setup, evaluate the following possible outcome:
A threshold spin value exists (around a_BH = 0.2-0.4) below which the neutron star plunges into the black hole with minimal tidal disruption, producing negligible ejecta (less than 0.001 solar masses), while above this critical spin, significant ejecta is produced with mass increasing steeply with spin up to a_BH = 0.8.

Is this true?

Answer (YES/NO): NO